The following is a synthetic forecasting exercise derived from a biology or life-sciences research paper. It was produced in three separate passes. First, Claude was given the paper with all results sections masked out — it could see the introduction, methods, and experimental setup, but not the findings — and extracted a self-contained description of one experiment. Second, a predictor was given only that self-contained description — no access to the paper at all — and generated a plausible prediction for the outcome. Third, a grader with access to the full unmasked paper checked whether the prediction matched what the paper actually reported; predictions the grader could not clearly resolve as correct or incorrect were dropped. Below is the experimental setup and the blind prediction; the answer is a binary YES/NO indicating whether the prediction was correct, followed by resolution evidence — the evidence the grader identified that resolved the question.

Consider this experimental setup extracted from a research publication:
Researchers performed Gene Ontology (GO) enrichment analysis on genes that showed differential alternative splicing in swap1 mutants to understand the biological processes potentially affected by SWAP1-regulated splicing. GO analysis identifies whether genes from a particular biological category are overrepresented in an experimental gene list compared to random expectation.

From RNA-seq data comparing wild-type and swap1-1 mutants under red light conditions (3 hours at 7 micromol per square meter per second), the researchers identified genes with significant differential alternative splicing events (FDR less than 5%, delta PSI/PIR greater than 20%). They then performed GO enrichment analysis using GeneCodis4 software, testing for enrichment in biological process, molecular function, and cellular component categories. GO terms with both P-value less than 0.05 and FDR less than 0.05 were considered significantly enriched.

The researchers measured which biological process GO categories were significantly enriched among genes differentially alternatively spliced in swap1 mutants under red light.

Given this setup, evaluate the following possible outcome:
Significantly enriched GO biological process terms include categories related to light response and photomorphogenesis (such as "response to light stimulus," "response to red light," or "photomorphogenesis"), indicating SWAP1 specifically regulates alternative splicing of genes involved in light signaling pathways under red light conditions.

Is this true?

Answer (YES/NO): YES